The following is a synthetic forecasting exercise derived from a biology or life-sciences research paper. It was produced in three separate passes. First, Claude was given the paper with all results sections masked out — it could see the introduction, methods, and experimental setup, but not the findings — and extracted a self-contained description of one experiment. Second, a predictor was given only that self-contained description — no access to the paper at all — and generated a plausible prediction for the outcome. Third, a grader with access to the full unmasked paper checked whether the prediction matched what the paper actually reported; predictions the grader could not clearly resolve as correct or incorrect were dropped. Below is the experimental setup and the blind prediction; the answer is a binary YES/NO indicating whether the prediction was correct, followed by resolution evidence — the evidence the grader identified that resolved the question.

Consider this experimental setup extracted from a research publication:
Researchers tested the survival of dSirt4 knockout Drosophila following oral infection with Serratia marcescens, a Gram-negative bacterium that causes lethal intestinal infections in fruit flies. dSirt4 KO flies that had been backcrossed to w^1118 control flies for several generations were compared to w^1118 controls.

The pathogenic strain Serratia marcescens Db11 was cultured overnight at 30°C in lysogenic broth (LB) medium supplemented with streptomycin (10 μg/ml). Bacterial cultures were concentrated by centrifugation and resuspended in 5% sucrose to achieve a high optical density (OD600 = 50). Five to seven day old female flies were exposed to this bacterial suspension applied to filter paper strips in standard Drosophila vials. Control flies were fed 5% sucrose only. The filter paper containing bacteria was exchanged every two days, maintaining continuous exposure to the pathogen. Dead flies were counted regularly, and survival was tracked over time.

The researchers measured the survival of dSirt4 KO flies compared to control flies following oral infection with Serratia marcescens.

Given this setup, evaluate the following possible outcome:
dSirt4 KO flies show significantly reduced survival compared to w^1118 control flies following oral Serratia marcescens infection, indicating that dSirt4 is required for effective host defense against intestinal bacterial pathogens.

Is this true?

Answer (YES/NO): YES